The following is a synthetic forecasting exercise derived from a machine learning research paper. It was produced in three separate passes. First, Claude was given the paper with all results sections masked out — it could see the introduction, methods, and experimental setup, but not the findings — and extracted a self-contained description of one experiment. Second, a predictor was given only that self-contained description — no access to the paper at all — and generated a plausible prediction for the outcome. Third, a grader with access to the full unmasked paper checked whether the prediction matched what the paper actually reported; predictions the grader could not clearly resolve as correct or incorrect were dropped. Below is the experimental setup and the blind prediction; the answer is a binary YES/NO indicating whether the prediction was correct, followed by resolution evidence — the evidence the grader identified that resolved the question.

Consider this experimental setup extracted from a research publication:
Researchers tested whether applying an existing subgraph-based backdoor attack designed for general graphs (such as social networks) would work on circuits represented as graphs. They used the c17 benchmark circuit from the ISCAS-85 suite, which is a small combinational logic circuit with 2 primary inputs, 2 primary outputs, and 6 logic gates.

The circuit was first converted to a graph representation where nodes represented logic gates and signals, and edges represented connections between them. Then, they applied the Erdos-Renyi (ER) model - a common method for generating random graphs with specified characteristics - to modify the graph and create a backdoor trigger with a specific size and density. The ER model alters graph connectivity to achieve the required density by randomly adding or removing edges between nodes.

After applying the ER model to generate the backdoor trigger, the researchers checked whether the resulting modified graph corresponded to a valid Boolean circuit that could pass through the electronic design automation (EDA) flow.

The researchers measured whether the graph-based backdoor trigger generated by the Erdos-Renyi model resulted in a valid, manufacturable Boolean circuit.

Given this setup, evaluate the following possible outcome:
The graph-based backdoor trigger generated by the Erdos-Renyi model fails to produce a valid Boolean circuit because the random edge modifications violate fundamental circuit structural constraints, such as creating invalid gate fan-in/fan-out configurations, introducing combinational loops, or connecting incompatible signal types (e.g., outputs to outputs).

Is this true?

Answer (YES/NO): YES